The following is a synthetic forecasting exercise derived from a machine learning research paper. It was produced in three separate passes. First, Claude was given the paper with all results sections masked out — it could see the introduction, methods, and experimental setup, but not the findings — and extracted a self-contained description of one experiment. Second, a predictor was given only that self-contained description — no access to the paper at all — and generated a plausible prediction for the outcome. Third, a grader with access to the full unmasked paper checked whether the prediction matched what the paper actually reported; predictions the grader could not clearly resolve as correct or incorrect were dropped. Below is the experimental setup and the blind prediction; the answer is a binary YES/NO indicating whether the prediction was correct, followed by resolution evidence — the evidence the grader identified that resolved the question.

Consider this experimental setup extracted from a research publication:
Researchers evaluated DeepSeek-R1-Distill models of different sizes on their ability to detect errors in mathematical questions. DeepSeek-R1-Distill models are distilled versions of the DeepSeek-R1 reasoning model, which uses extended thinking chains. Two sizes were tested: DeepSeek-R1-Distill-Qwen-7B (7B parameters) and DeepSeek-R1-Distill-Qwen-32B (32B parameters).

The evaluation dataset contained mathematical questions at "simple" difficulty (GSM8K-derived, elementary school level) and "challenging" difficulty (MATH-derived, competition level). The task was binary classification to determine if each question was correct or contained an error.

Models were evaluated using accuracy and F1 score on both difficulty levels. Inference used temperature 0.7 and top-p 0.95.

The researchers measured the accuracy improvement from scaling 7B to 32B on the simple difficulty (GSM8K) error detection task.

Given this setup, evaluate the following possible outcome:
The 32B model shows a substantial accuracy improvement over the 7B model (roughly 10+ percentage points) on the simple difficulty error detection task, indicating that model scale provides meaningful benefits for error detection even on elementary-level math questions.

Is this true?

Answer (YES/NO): YES